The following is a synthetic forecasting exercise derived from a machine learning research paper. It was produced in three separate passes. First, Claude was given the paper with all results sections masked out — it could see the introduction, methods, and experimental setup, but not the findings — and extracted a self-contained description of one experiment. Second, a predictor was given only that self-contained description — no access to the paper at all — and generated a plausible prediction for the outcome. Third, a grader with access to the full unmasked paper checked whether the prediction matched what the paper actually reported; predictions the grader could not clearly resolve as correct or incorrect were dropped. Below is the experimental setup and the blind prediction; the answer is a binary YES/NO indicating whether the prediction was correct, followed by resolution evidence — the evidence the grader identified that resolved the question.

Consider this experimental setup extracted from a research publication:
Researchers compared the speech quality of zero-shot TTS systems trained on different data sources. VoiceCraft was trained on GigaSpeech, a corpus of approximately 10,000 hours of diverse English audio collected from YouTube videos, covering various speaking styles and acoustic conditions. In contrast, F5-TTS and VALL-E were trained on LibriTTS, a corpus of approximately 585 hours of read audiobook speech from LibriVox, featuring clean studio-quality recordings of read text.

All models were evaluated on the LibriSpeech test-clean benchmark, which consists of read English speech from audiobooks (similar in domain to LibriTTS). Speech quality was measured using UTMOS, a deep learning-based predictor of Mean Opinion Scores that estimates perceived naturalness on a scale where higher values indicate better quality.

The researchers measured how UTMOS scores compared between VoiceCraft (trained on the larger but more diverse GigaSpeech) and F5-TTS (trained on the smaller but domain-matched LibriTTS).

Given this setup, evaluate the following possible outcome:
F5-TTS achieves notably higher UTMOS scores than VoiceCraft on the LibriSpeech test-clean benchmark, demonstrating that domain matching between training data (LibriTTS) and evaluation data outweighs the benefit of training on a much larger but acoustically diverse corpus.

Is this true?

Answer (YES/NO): YES